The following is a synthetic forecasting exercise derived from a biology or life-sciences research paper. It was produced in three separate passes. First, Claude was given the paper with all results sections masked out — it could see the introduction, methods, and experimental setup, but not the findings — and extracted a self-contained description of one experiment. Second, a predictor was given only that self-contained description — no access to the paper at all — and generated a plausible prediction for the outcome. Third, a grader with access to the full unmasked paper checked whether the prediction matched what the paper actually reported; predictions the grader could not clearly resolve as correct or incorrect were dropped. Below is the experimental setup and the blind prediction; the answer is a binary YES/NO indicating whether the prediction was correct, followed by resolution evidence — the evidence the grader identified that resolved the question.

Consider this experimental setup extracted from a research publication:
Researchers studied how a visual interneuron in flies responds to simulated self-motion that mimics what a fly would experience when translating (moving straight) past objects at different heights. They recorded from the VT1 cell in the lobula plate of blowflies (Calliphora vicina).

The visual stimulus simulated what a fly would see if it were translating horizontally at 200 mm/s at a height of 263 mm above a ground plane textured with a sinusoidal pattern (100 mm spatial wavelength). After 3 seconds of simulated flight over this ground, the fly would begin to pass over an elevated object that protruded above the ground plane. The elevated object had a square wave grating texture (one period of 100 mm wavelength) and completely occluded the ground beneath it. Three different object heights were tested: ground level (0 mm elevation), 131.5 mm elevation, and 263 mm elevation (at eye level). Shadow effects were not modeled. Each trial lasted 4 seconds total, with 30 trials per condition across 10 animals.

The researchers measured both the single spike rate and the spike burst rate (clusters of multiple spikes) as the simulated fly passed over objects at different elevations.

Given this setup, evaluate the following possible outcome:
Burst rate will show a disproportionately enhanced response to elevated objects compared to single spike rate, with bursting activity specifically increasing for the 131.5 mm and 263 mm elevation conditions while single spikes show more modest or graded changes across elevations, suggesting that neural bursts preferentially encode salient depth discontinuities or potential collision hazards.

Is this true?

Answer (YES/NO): NO